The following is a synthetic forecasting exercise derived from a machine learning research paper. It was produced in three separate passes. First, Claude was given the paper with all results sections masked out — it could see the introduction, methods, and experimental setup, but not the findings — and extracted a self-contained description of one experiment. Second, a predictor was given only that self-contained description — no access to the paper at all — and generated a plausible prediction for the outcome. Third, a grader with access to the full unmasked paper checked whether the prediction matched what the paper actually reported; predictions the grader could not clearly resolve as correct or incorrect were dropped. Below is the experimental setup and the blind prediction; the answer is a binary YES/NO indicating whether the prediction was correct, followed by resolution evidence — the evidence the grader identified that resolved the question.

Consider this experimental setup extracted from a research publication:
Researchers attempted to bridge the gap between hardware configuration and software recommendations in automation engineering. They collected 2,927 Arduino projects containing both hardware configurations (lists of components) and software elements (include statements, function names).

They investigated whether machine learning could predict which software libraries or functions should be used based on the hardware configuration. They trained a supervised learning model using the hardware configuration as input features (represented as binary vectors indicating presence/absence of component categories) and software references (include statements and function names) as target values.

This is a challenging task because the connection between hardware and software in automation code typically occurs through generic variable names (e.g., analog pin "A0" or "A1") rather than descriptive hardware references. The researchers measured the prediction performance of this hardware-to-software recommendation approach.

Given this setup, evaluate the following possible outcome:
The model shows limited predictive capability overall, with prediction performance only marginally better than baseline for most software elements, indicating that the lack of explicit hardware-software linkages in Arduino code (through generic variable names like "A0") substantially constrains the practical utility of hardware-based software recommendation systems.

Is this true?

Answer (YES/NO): NO